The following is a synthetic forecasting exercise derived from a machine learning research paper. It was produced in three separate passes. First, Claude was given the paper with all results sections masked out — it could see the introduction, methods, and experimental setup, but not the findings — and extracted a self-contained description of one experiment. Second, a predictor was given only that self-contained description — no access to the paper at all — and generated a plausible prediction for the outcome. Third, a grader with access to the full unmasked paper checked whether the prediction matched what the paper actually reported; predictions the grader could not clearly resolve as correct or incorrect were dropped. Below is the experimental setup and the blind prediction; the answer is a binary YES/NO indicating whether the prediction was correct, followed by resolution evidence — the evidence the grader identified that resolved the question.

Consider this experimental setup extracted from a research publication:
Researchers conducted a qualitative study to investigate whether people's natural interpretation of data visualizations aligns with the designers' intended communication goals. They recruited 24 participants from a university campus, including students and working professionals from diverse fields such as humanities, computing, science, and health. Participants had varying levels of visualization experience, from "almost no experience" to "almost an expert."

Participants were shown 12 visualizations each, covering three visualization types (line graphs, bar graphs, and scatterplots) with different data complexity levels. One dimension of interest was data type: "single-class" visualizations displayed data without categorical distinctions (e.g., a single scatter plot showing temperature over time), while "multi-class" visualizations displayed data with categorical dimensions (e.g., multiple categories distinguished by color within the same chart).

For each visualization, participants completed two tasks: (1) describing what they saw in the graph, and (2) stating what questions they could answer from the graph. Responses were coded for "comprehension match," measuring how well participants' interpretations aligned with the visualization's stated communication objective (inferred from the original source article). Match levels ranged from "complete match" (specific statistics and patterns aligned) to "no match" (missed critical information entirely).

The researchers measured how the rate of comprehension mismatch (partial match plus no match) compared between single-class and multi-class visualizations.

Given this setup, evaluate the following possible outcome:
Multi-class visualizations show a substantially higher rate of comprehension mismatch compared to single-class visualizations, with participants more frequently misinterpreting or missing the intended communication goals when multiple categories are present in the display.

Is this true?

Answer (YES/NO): YES